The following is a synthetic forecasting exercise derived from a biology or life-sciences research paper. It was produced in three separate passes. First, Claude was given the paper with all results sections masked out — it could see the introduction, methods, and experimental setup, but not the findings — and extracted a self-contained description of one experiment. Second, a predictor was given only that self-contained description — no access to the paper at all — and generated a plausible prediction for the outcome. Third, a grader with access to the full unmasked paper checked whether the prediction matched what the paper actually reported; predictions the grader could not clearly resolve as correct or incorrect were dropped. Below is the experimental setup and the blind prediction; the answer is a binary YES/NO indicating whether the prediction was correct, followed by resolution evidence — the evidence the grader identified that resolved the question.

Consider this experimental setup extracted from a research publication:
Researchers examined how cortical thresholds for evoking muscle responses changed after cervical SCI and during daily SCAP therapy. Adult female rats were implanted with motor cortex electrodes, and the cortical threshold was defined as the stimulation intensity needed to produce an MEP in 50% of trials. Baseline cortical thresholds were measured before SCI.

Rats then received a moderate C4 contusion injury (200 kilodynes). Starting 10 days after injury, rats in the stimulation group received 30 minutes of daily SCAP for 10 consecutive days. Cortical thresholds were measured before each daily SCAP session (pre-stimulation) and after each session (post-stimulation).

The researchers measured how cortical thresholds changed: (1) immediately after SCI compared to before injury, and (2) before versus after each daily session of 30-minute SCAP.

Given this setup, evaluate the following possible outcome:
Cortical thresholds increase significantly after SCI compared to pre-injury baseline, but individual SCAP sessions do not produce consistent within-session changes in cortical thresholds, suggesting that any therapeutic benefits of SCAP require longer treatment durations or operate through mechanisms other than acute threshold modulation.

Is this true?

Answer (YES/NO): NO